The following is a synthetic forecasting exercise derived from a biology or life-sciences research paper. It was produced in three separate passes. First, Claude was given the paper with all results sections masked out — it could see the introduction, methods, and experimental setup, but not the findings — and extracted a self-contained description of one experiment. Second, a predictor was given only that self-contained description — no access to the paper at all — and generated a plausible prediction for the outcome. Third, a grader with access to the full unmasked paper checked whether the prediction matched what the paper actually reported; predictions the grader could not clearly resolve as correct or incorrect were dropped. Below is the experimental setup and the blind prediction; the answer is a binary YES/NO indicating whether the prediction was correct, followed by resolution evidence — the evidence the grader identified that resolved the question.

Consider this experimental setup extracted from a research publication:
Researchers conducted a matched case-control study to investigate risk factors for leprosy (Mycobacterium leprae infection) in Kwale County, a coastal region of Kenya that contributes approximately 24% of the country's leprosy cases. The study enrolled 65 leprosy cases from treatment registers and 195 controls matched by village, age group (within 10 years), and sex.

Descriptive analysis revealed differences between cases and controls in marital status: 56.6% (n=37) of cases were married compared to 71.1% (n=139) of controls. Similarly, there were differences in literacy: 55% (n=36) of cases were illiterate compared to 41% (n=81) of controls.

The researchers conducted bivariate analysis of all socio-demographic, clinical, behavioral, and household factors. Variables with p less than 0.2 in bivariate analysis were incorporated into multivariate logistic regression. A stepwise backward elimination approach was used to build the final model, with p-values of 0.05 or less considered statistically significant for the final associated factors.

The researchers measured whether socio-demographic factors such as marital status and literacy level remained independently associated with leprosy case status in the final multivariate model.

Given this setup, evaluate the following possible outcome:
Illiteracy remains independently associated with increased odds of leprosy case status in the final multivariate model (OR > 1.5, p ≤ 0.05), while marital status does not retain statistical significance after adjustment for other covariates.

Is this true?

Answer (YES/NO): NO